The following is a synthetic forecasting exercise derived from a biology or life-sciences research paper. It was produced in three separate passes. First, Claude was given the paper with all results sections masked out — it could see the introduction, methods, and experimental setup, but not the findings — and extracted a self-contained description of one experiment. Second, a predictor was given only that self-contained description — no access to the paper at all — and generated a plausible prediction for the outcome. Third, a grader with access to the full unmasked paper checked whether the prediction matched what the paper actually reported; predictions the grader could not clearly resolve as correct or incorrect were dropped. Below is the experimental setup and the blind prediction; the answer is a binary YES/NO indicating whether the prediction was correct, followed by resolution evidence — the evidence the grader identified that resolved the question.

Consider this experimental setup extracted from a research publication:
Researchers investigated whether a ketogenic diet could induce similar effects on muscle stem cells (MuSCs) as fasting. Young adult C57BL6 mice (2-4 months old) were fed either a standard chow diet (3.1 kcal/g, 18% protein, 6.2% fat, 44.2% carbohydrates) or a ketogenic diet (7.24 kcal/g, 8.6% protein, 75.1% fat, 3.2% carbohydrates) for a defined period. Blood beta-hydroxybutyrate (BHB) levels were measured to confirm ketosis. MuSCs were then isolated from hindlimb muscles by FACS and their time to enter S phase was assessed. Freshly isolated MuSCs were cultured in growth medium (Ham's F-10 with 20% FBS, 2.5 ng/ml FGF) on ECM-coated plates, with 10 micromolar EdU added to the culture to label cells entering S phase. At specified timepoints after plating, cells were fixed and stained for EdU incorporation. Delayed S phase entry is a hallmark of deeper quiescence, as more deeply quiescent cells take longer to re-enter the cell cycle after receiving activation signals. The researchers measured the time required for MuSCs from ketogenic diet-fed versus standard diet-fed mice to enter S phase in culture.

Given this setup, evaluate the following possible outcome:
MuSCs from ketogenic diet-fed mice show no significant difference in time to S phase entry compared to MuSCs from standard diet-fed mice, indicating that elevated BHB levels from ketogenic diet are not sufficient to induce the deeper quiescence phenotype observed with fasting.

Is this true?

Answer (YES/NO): NO